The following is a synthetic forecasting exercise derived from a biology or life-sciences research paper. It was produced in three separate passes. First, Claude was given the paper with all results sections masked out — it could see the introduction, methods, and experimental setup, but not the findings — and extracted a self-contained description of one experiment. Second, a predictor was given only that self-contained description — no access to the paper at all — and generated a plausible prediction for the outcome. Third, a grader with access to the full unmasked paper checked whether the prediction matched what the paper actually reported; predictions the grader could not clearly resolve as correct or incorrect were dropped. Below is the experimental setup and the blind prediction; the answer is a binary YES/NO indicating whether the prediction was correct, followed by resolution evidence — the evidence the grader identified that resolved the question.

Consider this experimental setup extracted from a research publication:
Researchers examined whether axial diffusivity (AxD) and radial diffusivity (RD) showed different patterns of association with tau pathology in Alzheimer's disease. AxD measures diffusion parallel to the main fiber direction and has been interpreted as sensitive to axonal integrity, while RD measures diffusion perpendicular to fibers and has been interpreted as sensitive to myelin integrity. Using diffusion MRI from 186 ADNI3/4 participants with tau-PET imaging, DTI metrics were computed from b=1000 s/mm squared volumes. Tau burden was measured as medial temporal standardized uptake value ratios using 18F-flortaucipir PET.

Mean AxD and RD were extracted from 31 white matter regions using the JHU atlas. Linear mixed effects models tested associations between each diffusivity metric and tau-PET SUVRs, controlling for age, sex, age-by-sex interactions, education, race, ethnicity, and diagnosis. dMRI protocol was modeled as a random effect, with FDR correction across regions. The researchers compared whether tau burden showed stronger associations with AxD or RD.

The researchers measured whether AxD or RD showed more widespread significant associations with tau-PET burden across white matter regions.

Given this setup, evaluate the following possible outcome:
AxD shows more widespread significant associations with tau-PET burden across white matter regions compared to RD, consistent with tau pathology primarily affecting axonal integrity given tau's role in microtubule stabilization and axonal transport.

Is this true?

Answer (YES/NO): NO